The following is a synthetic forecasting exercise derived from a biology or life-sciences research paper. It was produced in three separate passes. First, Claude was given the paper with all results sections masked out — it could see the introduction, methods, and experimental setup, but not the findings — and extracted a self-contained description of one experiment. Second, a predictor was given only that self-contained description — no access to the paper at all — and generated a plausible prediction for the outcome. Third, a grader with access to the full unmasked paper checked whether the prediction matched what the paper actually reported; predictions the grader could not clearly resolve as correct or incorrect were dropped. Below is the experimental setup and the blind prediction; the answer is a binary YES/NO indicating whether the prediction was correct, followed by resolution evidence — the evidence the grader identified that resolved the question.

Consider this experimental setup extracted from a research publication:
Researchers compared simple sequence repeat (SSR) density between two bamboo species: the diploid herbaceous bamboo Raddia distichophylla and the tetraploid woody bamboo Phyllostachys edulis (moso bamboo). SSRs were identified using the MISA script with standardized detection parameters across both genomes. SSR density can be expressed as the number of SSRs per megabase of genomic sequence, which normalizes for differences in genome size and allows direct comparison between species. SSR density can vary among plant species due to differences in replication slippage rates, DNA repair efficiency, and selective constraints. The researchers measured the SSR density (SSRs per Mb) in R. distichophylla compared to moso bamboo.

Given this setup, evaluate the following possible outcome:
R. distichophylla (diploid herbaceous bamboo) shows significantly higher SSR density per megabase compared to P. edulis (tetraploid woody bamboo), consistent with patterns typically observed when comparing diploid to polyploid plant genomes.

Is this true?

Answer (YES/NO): YES